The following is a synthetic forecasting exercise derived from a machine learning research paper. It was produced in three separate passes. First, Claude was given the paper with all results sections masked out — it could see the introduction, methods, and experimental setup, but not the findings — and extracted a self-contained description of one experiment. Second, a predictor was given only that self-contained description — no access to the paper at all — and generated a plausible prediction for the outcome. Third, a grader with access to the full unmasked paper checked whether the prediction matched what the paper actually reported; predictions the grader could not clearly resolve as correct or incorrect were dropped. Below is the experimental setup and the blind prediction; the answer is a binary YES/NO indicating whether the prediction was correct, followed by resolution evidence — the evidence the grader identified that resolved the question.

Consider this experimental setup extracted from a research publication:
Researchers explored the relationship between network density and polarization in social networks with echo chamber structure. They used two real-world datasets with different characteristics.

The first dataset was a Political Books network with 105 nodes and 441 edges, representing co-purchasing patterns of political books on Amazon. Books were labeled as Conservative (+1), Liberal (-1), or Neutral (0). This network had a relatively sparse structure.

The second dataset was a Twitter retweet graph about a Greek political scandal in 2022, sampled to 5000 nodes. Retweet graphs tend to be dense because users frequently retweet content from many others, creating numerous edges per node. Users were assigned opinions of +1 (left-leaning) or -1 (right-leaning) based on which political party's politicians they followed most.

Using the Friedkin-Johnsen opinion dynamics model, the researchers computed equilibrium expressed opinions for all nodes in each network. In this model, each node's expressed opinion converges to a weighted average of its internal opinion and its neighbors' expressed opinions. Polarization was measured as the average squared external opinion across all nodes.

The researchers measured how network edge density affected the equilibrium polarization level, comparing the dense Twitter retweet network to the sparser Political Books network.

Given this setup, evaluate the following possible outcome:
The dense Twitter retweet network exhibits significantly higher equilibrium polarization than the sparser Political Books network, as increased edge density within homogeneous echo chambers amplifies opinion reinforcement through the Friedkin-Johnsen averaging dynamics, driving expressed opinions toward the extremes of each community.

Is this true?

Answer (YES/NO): NO